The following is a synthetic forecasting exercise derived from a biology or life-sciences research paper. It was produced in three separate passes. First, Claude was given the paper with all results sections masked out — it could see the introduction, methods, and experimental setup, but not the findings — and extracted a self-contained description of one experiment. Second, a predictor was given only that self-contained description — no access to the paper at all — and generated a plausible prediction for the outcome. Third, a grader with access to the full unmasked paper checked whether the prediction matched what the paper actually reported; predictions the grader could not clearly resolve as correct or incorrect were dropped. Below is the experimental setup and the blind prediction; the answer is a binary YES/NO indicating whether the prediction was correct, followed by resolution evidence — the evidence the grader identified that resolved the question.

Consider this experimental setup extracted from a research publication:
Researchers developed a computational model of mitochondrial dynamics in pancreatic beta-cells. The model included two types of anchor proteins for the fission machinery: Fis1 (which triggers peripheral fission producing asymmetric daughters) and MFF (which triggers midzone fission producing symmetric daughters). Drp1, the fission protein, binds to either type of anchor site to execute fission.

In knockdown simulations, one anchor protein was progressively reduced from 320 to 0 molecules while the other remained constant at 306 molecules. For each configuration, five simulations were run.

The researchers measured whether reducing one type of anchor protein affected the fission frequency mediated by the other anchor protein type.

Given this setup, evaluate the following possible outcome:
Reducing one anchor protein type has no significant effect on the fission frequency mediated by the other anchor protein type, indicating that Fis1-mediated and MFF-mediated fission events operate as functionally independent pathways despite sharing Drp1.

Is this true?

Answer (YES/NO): NO